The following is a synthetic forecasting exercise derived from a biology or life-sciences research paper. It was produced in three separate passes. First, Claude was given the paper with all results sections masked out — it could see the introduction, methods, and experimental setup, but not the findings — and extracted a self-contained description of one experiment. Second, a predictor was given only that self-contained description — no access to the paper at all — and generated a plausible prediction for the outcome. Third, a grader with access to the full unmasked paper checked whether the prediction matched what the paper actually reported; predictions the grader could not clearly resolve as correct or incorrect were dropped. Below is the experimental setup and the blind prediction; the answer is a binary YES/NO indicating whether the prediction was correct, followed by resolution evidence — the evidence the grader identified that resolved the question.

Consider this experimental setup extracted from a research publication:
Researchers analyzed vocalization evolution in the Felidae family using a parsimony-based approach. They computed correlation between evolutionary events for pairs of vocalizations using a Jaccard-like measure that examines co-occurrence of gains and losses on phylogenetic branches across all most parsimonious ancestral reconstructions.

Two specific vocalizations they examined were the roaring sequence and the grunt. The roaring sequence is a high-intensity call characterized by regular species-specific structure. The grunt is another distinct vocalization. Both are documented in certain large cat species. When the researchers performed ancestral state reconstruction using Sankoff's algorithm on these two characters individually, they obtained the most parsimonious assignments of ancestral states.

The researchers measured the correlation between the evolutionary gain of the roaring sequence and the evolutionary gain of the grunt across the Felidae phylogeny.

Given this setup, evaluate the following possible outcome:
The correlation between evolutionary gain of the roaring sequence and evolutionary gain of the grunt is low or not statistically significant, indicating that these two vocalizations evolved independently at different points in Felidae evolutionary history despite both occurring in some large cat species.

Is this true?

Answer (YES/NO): NO